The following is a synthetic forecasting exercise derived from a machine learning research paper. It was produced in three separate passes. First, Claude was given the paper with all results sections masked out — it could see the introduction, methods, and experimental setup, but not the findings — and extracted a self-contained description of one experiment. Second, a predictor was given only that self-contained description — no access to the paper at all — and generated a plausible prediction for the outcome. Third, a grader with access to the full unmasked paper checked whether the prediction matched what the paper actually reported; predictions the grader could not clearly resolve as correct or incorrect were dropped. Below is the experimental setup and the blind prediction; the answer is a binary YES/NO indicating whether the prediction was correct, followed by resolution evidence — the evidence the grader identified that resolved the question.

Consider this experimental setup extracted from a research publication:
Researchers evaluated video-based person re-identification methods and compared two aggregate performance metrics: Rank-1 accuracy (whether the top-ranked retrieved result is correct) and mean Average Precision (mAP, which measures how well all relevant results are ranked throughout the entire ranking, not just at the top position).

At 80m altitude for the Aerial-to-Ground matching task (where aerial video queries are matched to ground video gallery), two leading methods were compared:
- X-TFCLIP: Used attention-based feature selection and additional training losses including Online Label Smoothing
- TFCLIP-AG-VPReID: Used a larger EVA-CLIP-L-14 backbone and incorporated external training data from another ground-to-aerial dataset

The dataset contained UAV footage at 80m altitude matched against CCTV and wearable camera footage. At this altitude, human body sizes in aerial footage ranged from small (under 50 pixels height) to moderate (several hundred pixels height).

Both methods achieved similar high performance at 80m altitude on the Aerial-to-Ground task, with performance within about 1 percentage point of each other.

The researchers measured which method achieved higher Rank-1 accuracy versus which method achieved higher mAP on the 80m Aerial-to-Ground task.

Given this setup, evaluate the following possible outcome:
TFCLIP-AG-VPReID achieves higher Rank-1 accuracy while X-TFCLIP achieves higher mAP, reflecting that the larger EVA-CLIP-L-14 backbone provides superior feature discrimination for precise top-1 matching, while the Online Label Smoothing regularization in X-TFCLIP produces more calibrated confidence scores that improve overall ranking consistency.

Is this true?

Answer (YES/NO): YES